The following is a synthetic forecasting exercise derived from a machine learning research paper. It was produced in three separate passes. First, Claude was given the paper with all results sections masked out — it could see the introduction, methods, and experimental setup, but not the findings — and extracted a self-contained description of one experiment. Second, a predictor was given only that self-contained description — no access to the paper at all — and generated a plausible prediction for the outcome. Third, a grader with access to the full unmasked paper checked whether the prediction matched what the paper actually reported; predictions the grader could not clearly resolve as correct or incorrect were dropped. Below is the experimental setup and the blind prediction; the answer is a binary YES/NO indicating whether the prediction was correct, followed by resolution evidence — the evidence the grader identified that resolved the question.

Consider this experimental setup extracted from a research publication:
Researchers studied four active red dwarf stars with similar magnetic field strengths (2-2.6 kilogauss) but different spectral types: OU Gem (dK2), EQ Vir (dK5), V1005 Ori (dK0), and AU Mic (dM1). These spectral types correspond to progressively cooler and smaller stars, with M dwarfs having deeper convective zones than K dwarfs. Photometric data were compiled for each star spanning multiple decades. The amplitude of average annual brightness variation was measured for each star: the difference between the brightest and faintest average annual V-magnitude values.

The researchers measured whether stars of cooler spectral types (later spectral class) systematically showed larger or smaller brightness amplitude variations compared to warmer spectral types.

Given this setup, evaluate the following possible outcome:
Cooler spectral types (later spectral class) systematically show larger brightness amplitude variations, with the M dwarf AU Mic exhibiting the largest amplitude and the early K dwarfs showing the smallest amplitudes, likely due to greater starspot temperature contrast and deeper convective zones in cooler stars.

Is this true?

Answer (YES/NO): NO